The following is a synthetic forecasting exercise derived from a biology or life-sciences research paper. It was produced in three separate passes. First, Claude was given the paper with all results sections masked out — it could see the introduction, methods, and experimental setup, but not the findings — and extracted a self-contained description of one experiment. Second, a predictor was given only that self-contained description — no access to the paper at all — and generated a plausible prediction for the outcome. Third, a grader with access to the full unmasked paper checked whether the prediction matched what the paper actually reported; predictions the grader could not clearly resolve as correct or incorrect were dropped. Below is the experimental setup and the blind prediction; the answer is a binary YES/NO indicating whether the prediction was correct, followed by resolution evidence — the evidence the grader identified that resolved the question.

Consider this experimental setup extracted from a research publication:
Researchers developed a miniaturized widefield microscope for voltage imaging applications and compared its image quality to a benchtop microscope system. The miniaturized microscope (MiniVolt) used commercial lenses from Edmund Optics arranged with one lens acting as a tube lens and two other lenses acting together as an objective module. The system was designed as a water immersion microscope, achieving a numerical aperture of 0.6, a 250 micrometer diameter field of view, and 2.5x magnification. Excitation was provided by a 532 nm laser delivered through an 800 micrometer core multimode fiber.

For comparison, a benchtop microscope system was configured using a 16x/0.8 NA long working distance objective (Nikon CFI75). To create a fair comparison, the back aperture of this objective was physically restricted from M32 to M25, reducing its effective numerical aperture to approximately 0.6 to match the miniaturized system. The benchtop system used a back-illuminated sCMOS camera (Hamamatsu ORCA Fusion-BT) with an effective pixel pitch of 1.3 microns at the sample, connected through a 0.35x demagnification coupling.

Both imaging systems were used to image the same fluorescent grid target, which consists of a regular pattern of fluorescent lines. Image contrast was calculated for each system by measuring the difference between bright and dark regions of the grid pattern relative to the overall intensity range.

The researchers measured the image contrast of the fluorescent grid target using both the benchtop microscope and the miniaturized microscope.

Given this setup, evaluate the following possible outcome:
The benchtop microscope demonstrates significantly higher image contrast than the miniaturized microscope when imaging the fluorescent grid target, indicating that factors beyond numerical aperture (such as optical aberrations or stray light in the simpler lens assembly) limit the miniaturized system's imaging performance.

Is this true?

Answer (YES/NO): NO